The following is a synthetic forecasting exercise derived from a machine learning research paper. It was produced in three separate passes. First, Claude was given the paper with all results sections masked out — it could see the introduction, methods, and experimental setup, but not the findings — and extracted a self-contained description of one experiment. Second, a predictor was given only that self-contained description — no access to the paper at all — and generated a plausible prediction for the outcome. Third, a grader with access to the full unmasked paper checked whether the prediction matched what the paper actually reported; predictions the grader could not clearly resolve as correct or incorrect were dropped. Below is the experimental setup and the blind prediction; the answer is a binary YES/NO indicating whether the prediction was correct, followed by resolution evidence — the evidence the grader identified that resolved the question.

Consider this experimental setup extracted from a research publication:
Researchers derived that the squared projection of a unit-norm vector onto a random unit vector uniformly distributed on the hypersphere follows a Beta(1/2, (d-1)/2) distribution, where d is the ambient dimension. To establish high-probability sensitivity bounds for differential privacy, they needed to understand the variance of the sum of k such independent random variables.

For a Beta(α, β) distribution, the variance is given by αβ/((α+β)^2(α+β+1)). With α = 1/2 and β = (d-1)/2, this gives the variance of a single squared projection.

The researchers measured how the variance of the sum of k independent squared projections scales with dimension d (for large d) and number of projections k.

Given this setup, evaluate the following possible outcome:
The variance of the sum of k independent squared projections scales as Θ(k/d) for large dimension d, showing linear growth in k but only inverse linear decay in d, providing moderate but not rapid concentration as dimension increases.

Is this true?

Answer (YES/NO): NO